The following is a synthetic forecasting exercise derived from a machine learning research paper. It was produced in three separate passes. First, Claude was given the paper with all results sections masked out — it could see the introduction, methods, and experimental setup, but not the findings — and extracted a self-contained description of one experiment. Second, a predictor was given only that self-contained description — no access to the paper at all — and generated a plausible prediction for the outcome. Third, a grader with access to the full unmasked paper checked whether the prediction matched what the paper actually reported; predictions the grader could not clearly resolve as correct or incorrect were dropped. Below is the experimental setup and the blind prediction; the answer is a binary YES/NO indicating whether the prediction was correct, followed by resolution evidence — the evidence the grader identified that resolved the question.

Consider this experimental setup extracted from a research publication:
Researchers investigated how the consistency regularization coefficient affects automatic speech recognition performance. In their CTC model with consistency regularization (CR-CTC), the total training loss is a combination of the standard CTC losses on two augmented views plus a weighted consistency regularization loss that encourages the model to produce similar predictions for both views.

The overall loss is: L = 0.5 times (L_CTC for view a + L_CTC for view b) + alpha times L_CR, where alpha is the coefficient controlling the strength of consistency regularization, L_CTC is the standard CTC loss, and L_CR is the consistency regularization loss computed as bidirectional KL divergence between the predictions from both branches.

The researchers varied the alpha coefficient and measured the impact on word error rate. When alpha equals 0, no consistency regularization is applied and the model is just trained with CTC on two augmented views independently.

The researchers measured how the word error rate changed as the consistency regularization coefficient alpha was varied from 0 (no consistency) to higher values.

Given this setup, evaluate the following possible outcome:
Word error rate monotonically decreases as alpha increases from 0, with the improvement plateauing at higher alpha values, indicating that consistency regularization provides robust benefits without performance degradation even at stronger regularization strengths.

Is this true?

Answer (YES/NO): NO